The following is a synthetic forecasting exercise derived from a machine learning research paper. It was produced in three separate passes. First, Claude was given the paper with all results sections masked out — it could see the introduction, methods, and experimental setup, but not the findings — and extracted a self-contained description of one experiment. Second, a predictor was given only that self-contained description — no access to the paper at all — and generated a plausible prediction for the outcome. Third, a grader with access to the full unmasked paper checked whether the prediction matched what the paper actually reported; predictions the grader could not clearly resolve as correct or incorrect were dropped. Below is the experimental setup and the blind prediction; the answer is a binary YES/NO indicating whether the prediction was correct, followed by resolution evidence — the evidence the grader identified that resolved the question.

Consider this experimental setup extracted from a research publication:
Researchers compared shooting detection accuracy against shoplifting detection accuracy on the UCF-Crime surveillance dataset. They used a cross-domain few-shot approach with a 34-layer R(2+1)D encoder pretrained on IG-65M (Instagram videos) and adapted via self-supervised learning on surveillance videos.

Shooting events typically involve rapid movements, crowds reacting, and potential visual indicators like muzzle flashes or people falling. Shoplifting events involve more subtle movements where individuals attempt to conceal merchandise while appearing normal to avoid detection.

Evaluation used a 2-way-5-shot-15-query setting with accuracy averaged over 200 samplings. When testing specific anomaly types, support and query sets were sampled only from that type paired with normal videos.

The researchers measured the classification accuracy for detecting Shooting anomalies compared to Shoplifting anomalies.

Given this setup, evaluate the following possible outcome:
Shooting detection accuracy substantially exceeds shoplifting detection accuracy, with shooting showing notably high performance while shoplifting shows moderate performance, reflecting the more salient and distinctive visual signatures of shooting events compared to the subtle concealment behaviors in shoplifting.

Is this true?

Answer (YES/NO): NO